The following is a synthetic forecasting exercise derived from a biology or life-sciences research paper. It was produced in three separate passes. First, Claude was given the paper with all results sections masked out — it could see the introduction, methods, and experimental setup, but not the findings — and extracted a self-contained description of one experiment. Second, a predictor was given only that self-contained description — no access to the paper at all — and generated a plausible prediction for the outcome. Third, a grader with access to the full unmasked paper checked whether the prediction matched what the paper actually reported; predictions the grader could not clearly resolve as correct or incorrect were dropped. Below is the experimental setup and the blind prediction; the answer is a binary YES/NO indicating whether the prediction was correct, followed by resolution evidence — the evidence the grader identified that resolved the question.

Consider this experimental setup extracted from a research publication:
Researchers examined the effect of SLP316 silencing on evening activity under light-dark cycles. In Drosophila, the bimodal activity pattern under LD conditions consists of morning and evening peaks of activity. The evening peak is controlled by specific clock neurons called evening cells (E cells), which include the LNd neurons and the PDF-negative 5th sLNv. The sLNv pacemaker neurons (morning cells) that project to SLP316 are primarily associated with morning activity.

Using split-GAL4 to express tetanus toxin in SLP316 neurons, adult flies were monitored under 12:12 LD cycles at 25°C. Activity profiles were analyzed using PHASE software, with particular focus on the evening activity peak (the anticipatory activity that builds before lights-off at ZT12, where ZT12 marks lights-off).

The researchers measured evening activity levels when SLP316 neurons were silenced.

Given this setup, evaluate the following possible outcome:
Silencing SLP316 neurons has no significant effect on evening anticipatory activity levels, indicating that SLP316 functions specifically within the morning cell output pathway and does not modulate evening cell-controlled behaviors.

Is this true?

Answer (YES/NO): NO